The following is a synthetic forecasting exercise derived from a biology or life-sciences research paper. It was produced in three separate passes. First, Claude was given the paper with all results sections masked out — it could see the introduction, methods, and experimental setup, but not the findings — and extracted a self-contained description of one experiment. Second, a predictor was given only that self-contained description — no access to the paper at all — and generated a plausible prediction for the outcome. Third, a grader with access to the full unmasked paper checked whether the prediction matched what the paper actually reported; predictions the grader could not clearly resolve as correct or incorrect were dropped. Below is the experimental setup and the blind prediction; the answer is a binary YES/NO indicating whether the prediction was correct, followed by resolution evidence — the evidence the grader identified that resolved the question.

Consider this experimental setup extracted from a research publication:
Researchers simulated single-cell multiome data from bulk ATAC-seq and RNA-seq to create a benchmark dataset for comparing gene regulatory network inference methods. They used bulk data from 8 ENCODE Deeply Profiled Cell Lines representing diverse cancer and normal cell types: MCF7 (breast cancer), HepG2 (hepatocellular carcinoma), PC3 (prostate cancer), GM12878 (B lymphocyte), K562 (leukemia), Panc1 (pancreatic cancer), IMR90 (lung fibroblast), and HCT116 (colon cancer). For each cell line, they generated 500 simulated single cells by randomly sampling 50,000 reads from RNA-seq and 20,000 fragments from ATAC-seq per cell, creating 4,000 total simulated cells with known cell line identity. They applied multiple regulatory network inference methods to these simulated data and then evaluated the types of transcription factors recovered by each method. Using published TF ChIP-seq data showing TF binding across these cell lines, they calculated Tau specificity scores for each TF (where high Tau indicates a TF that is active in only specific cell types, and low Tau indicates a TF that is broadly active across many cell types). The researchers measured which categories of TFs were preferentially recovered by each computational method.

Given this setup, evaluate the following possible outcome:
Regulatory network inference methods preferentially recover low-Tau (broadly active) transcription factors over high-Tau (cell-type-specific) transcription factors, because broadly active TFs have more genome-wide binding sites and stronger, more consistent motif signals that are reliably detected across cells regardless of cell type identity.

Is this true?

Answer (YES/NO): NO